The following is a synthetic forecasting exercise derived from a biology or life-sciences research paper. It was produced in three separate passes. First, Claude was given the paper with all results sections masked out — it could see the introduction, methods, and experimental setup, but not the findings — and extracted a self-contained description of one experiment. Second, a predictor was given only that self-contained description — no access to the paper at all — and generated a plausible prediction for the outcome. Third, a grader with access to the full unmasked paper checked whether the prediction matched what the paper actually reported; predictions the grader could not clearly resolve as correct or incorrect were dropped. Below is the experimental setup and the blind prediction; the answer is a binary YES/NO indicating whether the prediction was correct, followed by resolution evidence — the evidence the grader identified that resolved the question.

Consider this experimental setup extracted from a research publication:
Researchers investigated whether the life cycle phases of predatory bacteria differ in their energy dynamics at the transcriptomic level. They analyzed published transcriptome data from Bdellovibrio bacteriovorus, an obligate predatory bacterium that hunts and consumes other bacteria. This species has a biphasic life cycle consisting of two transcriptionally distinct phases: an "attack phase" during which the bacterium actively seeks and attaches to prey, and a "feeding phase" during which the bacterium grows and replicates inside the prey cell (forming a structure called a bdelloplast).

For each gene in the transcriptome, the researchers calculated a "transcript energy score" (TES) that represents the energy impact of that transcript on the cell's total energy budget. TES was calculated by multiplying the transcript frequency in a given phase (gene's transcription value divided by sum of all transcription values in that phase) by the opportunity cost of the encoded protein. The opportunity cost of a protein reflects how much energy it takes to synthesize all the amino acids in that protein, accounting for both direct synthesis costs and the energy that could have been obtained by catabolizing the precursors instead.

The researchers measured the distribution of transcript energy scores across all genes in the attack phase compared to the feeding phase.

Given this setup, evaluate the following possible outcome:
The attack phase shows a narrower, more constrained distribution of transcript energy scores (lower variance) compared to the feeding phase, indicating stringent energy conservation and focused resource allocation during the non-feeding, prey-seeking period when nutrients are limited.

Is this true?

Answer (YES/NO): NO